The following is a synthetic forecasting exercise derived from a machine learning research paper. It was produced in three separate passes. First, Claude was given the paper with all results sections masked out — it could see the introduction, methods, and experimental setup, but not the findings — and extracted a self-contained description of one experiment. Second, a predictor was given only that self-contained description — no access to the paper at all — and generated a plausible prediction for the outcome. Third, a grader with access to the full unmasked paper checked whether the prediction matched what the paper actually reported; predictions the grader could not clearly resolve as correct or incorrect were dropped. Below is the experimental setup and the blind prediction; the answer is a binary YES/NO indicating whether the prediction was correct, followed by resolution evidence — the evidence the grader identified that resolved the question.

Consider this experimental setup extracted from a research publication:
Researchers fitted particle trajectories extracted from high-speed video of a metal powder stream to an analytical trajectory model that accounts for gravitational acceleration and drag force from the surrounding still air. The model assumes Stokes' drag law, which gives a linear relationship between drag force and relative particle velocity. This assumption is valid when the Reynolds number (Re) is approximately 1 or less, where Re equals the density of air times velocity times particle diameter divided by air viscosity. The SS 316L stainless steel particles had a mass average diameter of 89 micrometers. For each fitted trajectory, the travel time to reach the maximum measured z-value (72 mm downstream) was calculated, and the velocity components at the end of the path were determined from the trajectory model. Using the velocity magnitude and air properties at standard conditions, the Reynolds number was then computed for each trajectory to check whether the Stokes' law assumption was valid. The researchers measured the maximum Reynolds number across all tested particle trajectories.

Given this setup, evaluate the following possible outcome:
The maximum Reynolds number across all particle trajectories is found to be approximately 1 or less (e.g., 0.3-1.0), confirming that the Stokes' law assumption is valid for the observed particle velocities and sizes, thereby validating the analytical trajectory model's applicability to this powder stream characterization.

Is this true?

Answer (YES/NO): NO